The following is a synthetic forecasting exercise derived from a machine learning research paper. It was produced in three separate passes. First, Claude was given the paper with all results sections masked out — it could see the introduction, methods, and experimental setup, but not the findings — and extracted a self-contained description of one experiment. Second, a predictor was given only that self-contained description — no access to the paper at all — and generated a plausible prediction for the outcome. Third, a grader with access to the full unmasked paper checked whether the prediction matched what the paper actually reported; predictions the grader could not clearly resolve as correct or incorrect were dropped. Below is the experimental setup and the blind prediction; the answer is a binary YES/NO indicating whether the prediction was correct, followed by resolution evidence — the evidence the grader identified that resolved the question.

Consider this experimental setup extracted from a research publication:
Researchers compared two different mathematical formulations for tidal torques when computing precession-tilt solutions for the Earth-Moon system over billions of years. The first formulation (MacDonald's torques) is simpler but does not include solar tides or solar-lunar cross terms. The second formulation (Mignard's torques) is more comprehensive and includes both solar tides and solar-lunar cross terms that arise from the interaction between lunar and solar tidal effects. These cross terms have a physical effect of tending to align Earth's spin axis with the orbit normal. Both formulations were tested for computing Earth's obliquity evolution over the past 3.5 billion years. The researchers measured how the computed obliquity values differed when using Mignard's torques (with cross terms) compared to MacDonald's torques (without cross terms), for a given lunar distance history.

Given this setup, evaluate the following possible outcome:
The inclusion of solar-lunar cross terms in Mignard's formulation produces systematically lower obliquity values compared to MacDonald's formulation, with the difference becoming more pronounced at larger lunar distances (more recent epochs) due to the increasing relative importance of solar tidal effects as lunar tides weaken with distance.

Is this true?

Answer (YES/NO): NO